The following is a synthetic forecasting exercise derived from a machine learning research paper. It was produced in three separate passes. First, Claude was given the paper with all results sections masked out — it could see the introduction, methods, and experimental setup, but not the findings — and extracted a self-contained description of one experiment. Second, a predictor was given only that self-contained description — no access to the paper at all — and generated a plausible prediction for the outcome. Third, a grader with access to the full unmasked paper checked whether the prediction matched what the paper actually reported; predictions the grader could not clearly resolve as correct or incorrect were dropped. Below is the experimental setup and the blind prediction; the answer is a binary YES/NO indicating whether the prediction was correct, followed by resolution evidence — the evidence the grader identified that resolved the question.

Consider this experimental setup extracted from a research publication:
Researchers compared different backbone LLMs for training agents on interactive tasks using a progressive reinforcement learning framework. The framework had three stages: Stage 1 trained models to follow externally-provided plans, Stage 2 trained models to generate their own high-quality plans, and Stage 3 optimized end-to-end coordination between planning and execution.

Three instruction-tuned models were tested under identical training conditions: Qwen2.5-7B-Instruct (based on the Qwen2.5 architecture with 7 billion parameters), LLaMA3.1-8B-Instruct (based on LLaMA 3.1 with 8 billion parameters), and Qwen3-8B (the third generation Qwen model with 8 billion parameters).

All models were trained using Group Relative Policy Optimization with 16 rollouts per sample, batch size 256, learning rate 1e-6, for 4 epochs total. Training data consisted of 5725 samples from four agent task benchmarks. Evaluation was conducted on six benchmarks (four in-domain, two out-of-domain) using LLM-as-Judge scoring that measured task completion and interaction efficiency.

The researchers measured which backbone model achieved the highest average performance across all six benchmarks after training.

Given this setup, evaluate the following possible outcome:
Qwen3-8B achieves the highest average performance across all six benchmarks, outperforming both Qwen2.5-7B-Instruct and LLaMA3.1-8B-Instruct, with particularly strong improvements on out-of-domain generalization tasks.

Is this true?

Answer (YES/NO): NO